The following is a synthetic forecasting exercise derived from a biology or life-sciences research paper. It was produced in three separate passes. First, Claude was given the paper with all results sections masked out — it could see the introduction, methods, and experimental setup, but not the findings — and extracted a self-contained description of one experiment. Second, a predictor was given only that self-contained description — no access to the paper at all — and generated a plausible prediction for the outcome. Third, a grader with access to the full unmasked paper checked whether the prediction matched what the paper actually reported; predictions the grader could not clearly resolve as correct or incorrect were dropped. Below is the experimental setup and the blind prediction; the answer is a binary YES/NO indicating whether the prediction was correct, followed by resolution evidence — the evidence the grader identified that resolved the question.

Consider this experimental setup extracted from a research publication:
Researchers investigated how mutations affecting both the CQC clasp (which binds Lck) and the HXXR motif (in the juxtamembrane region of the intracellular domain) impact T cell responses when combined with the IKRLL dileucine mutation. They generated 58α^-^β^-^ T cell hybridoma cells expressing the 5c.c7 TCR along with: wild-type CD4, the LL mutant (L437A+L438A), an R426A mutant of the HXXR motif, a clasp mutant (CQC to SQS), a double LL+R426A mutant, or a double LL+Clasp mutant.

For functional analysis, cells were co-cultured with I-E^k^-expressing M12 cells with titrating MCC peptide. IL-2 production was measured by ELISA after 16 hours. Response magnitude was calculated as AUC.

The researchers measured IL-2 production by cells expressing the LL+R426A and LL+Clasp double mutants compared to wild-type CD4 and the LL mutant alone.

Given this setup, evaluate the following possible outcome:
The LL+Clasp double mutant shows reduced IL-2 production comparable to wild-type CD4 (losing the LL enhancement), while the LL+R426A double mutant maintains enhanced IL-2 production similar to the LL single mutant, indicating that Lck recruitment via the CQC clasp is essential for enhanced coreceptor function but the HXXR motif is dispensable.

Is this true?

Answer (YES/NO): NO